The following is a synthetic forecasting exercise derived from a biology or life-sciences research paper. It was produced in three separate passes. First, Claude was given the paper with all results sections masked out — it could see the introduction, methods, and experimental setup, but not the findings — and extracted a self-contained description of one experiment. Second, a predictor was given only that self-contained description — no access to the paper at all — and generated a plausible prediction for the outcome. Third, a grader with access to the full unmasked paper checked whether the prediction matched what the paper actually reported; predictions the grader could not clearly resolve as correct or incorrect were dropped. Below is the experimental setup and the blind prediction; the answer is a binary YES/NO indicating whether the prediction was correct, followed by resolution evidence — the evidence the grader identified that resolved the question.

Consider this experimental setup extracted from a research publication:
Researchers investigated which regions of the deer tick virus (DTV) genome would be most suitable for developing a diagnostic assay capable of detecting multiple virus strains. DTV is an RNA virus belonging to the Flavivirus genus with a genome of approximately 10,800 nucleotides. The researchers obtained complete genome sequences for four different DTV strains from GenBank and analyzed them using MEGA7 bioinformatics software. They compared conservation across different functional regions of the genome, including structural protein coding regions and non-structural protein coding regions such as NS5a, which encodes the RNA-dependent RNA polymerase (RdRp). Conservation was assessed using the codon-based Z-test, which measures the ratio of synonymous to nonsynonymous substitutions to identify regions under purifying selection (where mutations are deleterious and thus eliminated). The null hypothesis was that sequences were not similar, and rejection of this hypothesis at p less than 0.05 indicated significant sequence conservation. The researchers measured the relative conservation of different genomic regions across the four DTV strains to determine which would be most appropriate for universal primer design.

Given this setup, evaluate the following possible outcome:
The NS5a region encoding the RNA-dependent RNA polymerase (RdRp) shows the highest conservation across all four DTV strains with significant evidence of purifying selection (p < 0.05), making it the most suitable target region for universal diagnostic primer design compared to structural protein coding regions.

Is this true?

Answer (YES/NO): YES